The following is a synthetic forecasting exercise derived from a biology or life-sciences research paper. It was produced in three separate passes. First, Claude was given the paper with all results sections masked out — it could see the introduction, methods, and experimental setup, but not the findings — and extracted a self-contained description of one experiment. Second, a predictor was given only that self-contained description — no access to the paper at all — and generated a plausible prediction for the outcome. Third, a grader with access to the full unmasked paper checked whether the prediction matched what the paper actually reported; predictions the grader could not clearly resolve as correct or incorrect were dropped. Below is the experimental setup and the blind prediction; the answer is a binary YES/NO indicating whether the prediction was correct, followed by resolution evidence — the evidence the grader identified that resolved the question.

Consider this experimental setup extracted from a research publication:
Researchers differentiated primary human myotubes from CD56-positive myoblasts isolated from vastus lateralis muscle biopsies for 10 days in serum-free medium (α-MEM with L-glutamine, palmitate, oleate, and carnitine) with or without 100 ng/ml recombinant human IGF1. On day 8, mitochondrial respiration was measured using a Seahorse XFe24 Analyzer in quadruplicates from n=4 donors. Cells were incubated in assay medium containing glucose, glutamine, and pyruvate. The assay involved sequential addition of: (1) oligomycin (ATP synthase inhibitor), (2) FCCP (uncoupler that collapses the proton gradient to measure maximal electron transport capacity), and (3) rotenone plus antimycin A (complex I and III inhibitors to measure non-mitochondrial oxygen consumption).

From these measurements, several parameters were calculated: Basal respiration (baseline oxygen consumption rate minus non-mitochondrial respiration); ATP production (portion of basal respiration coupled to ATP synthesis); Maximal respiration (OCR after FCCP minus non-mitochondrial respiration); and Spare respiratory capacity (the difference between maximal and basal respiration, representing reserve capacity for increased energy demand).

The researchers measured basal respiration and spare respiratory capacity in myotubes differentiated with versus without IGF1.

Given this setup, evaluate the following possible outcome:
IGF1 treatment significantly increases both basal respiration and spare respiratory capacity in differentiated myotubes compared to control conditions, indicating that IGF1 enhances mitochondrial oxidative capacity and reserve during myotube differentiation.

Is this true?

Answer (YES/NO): YES